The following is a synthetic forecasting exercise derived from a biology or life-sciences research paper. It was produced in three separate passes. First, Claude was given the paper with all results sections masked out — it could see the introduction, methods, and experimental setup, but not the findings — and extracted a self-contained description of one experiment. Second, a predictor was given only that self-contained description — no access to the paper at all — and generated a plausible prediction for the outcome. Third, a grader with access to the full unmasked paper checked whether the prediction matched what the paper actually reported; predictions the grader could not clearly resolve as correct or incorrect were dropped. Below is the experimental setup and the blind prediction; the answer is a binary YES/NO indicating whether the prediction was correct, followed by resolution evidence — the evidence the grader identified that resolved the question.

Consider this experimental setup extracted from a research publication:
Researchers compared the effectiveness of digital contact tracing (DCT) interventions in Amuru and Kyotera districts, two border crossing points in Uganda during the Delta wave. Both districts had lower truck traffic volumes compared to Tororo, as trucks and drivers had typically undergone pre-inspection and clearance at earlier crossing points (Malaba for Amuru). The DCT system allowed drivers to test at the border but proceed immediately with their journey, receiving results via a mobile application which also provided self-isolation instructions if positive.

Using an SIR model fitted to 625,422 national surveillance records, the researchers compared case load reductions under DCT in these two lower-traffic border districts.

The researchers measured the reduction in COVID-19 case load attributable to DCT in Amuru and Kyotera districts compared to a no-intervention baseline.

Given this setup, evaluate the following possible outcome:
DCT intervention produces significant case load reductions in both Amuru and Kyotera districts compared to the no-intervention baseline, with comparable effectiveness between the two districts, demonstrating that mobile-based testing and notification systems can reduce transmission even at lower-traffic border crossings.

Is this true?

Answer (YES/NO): YES